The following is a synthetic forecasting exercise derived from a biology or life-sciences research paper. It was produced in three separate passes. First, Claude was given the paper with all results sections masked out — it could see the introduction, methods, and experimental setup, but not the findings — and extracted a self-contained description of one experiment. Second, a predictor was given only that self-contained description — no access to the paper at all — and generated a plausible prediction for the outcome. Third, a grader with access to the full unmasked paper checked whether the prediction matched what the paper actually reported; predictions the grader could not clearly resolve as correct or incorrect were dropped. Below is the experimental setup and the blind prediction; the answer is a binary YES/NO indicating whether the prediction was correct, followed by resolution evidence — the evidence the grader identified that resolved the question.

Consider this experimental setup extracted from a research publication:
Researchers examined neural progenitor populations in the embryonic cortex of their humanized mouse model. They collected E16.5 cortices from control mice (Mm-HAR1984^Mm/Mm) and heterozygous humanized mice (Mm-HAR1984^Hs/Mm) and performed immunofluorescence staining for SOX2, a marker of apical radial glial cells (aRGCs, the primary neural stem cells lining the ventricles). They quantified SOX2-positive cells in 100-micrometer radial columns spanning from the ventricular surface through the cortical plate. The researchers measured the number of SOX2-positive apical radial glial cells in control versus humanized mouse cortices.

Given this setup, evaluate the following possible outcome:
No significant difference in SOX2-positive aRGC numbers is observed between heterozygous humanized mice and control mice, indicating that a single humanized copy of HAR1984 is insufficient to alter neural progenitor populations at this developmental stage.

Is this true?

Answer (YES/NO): NO